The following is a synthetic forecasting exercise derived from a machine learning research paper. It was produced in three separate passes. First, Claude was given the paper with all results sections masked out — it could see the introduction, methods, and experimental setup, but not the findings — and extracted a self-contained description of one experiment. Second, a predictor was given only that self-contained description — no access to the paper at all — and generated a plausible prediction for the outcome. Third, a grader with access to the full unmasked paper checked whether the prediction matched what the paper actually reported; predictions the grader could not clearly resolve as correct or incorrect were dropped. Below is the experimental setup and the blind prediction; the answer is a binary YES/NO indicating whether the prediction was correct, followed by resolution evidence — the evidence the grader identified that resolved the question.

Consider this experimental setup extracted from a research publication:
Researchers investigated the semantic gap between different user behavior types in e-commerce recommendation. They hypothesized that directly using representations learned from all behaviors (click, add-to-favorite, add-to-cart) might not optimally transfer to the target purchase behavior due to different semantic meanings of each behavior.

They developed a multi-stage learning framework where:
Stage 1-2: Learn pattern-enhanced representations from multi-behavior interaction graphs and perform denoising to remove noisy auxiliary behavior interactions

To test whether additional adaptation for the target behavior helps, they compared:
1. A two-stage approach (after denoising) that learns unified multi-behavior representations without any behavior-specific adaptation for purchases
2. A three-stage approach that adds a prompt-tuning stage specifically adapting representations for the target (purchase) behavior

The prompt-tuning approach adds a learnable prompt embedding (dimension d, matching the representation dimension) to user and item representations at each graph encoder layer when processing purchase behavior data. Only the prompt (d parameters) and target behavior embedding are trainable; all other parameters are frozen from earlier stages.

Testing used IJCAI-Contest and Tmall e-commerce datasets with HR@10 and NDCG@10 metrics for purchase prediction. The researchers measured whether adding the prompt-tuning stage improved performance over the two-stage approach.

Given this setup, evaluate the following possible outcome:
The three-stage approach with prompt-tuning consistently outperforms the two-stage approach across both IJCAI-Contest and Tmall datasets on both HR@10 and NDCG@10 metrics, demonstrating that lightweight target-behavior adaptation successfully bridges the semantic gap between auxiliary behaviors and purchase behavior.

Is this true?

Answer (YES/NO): YES